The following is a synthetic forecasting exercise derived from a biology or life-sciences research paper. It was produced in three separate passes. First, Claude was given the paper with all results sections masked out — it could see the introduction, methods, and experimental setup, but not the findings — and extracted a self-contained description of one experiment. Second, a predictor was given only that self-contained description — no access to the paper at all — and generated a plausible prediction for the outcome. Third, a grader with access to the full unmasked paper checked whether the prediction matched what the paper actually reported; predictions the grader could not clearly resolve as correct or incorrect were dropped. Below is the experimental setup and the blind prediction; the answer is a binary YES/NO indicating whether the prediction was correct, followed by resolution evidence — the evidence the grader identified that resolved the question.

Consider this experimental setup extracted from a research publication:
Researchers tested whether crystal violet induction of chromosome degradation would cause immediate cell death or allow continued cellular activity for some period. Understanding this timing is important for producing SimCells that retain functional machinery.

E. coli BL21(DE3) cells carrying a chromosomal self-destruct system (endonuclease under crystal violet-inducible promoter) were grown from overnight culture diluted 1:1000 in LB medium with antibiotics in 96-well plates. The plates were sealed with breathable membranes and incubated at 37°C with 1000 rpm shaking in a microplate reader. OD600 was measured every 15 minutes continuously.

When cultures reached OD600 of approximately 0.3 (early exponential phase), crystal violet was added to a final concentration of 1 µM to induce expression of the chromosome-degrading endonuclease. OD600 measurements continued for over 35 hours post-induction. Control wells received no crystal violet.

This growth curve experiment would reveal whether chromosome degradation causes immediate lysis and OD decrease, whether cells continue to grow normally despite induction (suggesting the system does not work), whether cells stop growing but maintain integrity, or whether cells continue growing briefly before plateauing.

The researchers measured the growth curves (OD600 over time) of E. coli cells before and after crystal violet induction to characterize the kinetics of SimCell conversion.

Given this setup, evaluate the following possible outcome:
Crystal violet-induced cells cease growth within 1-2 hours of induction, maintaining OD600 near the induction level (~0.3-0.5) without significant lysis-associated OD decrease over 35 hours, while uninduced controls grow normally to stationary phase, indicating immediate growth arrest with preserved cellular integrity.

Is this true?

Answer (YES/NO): YES